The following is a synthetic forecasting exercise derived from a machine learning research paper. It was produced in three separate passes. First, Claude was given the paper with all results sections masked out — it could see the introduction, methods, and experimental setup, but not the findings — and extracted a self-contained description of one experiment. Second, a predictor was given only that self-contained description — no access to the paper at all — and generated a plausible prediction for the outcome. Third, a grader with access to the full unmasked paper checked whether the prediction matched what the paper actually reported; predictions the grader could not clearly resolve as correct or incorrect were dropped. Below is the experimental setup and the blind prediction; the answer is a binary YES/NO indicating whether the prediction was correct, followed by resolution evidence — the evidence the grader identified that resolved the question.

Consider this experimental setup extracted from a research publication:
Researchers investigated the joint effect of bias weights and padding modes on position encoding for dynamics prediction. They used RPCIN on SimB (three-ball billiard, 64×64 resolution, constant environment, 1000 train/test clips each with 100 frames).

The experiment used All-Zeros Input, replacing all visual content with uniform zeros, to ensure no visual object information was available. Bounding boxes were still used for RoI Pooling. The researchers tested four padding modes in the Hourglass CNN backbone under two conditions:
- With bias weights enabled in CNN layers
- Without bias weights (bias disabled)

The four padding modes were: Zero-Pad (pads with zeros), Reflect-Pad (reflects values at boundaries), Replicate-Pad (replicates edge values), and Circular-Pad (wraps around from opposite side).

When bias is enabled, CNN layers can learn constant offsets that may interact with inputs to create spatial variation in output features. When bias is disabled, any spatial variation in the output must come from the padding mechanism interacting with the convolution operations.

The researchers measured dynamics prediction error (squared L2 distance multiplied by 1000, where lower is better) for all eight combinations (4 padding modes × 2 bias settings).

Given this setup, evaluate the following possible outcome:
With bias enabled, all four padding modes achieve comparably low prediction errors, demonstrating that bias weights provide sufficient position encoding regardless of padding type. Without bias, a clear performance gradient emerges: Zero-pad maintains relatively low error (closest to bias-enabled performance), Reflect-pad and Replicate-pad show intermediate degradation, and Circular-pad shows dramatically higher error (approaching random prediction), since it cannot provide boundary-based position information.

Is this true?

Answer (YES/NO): NO